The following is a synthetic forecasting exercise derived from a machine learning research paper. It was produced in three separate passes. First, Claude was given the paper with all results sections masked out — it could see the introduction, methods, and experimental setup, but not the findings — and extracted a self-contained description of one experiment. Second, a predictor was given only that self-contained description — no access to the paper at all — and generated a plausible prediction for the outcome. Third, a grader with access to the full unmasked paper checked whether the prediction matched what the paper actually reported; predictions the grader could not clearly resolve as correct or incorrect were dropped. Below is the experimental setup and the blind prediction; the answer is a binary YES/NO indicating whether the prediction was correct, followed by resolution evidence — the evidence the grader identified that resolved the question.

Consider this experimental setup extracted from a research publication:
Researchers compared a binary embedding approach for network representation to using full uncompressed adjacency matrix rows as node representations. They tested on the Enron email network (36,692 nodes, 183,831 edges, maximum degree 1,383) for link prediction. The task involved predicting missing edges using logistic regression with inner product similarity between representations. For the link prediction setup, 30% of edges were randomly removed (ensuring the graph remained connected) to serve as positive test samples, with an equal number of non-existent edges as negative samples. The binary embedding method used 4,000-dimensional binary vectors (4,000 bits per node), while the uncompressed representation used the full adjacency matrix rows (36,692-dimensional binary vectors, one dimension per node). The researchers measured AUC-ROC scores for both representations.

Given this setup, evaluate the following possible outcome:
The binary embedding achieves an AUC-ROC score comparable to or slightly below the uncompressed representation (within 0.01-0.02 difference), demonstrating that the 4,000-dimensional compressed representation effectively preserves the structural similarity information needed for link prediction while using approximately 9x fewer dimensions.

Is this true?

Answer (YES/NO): NO